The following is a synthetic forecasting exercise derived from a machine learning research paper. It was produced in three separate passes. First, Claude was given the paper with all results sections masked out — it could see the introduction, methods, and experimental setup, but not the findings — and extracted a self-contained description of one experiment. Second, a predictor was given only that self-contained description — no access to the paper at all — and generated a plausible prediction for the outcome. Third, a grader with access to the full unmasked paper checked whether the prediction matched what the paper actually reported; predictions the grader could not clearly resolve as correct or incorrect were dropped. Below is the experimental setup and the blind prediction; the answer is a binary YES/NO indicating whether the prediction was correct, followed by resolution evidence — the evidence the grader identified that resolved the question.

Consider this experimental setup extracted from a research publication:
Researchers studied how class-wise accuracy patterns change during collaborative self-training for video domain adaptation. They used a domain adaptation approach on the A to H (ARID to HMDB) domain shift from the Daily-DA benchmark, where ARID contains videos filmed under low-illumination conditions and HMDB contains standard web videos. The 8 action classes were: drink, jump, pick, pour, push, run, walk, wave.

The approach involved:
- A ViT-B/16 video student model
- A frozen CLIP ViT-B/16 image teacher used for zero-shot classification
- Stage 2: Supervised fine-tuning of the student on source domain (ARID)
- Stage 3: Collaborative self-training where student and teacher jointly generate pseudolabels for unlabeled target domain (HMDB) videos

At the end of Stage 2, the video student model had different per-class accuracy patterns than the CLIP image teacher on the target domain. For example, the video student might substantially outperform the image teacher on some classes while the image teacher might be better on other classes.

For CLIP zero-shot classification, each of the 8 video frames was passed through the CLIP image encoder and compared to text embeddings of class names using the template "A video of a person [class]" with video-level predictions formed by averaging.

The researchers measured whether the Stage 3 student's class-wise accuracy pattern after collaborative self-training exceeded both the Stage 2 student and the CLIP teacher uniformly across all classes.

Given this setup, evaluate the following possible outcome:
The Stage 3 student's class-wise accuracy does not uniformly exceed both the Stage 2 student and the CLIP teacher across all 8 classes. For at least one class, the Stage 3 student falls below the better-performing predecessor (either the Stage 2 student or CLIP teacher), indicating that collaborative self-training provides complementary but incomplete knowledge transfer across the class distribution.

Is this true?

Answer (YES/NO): YES